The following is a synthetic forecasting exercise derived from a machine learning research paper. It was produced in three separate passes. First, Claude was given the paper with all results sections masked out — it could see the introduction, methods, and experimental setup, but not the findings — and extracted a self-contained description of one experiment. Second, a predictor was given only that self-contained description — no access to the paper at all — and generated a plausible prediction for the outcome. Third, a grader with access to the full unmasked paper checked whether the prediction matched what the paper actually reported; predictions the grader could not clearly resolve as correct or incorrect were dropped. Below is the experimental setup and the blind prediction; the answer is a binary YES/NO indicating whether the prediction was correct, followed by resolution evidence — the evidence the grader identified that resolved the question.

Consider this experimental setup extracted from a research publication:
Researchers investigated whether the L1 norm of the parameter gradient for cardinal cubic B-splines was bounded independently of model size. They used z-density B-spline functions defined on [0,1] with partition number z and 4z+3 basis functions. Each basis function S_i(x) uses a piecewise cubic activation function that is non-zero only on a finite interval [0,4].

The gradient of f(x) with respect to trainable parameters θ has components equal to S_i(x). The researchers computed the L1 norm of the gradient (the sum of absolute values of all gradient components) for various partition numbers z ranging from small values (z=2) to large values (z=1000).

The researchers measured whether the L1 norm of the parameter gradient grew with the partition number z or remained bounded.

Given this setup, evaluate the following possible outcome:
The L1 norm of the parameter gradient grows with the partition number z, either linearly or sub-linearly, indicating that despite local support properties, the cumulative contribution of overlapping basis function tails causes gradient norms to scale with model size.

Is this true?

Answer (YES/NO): NO